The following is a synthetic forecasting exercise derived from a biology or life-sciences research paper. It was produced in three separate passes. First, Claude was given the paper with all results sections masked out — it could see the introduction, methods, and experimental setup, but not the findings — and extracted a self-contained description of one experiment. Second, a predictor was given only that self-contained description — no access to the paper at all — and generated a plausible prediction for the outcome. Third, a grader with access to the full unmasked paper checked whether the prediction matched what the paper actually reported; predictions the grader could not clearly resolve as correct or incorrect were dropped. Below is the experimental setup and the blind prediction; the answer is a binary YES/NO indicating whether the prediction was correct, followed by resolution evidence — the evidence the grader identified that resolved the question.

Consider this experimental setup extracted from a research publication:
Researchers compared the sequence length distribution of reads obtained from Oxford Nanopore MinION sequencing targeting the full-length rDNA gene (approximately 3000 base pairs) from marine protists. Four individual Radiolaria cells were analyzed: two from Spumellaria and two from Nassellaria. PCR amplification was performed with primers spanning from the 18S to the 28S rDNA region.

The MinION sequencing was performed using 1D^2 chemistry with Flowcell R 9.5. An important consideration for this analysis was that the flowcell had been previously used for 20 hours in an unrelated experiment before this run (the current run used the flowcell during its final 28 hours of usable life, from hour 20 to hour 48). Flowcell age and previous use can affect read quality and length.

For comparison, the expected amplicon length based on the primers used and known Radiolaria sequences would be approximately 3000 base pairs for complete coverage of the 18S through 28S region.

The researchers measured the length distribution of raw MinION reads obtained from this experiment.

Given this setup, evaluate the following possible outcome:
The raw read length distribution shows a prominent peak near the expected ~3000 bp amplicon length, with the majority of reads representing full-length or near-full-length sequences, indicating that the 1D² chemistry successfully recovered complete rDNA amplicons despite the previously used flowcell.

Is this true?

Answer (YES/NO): NO